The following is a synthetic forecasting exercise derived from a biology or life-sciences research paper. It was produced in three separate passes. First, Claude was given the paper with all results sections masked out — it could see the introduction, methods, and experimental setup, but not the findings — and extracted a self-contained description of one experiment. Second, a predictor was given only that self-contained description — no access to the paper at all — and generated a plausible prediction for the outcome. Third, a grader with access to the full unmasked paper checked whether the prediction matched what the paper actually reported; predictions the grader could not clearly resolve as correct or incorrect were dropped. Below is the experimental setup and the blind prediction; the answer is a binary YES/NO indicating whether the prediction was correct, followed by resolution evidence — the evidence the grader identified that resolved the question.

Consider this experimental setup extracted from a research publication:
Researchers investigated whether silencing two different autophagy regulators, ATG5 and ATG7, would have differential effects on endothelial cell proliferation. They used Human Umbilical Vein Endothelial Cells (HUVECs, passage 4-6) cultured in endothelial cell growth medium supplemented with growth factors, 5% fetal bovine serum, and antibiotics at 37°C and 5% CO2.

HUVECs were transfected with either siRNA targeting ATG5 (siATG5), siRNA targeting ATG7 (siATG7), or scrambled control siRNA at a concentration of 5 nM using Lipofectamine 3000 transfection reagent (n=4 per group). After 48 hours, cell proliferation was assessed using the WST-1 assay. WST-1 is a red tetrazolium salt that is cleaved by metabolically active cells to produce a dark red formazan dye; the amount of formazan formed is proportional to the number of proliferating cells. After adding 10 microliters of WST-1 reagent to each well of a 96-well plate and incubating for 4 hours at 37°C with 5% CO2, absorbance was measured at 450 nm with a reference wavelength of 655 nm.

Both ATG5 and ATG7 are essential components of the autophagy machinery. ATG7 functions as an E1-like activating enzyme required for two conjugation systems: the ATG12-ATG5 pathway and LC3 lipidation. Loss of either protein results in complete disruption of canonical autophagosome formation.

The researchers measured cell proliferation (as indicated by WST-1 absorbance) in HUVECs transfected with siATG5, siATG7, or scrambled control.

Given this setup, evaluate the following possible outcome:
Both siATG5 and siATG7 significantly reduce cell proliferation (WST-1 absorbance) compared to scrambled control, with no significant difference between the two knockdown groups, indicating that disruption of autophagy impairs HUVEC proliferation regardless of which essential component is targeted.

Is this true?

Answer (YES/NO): NO